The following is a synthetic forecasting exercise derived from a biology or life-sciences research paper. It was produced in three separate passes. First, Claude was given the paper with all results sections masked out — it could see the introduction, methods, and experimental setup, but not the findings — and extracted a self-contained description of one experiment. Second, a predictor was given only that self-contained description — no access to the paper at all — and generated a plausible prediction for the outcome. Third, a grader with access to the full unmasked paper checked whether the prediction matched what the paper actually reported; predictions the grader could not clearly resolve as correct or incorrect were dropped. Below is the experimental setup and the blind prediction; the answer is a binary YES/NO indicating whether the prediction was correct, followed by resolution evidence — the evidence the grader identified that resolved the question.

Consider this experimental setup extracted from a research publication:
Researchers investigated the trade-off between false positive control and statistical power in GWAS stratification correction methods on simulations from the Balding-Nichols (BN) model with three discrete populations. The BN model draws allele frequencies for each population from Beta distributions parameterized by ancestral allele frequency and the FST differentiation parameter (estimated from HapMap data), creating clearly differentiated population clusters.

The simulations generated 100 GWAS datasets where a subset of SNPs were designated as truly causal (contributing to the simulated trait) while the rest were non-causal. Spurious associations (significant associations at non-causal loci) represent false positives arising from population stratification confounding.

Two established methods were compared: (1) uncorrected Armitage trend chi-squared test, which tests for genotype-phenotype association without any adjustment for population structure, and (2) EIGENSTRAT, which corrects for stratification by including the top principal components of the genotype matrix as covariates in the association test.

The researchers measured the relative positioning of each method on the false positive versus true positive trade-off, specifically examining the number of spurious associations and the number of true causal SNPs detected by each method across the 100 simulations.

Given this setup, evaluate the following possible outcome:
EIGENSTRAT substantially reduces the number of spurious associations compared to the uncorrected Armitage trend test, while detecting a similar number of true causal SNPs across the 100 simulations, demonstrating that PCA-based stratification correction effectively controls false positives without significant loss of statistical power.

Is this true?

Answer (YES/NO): NO